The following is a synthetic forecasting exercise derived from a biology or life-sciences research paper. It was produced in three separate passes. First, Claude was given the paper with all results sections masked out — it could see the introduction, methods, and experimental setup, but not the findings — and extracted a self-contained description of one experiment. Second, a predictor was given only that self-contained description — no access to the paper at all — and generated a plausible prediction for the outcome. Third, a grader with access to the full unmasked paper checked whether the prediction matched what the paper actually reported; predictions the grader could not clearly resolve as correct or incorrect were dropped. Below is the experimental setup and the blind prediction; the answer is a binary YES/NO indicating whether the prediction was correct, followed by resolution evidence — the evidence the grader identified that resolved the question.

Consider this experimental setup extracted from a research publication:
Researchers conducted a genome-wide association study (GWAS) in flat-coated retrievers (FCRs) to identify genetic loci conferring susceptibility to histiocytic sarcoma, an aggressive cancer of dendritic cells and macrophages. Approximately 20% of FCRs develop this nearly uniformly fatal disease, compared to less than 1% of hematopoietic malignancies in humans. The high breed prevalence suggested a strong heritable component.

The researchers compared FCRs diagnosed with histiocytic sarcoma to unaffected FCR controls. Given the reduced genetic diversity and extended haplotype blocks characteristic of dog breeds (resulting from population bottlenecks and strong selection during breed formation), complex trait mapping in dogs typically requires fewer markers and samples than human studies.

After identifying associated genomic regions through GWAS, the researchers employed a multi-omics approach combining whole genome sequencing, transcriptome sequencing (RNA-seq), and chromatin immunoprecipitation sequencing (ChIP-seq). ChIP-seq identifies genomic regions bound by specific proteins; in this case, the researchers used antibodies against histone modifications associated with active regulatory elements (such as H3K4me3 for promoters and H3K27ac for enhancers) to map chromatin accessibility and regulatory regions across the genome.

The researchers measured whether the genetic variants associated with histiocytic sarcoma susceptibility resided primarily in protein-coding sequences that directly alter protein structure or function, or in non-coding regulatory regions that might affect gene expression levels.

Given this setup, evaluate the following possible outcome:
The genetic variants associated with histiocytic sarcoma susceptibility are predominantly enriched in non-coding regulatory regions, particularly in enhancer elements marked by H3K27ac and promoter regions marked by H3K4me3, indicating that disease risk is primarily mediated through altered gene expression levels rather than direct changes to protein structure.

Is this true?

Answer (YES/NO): YES